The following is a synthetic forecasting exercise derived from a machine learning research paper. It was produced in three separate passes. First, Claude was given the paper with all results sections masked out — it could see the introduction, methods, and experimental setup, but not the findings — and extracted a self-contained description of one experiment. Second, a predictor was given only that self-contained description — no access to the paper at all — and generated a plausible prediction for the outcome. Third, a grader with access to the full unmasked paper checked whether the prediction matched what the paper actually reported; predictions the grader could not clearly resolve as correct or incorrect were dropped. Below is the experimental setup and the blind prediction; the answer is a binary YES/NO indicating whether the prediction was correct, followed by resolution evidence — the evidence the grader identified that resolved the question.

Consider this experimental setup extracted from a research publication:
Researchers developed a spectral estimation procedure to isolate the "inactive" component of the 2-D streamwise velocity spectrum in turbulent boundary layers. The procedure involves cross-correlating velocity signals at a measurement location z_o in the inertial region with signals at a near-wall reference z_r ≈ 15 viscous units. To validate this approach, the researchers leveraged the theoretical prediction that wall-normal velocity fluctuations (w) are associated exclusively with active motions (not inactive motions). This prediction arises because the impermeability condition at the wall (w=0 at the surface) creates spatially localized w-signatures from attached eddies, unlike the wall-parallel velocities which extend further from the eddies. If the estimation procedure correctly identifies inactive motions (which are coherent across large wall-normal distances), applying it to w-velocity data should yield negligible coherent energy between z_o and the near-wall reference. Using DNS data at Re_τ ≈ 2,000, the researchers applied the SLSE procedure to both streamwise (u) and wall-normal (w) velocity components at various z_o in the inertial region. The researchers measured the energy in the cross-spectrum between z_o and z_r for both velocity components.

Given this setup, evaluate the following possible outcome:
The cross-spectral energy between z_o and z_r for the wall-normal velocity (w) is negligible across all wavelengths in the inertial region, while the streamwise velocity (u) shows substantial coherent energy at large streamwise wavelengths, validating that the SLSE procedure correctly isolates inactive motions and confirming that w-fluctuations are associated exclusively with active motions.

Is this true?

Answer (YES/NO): YES